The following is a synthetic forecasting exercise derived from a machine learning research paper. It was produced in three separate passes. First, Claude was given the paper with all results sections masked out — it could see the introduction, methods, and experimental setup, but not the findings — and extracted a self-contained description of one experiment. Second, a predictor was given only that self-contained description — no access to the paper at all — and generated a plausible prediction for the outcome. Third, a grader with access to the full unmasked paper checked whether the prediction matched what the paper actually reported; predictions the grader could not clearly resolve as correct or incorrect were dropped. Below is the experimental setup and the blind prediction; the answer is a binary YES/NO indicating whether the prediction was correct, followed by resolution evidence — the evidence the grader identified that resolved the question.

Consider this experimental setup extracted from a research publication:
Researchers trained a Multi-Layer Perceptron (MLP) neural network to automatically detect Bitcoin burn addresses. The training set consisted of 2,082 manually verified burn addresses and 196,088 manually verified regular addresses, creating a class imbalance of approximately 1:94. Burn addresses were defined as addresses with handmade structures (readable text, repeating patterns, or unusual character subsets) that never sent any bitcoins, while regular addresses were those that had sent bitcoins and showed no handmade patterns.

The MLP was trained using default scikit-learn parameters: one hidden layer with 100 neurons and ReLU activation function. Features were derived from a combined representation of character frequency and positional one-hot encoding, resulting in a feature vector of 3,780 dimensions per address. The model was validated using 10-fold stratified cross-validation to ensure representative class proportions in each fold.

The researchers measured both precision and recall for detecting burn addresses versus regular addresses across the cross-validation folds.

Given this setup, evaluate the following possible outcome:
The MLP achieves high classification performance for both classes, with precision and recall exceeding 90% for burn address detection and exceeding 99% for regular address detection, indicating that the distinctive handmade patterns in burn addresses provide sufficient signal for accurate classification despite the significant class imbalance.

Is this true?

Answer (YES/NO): YES